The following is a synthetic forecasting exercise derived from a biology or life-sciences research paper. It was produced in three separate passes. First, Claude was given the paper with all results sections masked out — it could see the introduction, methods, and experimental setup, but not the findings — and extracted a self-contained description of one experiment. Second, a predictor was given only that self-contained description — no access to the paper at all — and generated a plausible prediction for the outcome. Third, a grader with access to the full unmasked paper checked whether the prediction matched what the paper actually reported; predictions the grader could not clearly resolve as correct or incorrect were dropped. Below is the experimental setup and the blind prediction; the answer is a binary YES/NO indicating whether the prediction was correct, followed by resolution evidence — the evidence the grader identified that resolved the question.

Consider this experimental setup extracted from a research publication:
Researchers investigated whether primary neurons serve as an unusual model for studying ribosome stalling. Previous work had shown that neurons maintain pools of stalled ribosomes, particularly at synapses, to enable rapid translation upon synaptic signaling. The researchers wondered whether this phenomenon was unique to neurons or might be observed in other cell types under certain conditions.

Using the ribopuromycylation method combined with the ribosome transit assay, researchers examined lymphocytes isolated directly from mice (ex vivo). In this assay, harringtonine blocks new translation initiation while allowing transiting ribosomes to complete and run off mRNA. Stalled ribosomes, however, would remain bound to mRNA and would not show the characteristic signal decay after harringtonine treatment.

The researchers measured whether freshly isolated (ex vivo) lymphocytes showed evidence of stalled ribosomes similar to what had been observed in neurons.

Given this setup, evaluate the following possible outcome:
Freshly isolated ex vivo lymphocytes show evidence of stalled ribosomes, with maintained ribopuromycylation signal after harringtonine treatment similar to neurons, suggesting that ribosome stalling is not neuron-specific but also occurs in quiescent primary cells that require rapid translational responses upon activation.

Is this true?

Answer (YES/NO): YES